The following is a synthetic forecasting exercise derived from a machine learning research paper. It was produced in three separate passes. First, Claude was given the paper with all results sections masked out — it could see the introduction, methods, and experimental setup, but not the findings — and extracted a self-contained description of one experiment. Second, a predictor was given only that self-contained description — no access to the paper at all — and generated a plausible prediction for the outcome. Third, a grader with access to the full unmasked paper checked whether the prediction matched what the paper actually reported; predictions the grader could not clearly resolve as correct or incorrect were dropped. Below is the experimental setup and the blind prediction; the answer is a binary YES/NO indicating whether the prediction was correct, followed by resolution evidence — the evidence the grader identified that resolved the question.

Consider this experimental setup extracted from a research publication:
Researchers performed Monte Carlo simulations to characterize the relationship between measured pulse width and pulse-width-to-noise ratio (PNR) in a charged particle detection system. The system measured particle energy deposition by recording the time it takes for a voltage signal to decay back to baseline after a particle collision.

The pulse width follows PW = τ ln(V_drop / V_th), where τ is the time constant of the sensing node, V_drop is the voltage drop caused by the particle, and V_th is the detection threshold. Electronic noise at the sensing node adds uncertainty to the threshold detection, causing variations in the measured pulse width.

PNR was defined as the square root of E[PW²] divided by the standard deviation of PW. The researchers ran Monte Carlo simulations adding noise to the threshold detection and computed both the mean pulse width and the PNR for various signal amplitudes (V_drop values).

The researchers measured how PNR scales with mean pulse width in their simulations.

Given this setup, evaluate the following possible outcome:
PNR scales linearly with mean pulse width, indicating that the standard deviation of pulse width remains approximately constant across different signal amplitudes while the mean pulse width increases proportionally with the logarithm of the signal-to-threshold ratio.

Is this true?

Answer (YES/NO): YES